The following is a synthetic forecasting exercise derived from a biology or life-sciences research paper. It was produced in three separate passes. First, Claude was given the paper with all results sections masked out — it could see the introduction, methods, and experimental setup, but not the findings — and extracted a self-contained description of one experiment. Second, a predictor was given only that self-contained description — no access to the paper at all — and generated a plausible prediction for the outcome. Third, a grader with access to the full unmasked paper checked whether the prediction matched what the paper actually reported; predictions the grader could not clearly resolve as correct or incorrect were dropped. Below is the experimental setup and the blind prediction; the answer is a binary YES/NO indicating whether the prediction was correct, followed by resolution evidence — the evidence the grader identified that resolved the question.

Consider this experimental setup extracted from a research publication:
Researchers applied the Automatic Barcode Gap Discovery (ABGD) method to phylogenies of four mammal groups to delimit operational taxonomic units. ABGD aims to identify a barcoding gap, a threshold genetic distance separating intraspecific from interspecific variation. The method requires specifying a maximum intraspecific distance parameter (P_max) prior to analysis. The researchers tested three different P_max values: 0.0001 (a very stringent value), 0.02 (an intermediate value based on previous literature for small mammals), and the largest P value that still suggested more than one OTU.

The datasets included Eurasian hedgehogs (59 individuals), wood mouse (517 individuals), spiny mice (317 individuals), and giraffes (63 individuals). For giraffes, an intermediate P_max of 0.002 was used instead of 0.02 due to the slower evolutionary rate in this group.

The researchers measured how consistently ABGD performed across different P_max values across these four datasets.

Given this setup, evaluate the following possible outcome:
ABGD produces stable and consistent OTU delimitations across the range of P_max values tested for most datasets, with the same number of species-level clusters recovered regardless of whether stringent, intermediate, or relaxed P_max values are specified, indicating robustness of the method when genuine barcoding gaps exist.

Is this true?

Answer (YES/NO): NO